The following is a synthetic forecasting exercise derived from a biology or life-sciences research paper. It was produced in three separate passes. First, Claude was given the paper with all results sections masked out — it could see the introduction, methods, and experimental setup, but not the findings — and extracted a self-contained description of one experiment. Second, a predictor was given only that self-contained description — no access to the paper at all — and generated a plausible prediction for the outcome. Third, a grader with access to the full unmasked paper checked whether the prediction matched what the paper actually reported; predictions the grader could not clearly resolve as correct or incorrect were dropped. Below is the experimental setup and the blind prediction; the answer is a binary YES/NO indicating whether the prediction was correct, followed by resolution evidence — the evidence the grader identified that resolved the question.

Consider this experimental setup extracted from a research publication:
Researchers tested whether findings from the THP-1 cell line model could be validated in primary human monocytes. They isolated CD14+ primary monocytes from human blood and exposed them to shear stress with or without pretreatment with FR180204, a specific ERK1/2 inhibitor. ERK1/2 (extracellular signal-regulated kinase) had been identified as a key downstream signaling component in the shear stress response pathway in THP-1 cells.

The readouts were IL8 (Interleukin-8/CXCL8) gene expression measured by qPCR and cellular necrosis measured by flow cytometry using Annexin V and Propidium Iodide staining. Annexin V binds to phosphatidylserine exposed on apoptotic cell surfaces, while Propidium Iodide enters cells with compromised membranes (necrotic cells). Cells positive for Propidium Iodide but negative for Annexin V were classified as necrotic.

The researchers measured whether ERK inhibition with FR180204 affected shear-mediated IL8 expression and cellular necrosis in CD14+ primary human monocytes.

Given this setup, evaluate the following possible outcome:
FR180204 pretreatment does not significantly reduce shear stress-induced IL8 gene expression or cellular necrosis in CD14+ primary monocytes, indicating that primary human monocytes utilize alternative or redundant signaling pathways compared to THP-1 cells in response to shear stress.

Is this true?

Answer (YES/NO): NO